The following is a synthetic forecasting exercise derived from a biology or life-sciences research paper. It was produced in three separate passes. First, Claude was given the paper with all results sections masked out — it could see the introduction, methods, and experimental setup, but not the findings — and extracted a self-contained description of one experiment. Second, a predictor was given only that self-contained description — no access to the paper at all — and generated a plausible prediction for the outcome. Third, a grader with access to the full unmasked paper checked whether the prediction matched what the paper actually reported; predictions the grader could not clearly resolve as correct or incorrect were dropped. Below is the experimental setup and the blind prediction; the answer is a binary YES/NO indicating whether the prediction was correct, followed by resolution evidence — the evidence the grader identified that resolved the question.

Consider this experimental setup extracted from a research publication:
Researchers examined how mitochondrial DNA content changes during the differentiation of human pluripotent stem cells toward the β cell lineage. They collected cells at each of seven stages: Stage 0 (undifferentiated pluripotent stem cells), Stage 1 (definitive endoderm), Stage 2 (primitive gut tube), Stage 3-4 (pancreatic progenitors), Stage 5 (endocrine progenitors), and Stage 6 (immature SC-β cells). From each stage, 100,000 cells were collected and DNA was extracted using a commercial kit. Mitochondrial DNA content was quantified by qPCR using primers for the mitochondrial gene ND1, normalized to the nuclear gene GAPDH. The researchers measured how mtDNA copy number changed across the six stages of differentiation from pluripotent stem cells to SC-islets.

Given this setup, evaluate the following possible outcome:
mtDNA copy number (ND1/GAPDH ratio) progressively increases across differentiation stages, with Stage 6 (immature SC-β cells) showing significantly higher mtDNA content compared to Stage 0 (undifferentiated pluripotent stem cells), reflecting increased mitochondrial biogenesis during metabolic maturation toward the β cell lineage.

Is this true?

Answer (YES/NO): NO